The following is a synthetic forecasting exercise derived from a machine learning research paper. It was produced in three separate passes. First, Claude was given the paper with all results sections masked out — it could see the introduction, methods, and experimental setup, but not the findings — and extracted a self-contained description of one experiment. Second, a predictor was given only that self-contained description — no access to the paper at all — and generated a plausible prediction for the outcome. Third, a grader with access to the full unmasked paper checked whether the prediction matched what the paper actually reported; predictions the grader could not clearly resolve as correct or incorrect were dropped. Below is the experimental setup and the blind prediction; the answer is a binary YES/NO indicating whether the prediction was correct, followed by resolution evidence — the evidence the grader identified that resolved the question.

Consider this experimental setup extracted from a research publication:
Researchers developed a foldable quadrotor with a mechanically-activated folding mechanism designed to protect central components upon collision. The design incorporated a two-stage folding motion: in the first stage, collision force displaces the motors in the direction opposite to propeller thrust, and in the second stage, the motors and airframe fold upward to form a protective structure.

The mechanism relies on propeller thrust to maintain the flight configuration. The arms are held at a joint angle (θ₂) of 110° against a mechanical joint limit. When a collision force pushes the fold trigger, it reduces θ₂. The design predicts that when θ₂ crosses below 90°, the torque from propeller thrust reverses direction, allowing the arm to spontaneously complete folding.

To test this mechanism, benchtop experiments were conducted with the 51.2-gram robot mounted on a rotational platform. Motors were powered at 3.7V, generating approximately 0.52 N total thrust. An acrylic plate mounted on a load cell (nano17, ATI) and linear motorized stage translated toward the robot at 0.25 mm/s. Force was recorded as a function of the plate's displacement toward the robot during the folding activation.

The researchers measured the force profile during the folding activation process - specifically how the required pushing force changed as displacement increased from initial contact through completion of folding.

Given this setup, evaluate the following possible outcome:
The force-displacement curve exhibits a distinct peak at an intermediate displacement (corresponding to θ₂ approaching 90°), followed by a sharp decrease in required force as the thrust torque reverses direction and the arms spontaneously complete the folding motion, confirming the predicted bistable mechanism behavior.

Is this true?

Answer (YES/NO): NO